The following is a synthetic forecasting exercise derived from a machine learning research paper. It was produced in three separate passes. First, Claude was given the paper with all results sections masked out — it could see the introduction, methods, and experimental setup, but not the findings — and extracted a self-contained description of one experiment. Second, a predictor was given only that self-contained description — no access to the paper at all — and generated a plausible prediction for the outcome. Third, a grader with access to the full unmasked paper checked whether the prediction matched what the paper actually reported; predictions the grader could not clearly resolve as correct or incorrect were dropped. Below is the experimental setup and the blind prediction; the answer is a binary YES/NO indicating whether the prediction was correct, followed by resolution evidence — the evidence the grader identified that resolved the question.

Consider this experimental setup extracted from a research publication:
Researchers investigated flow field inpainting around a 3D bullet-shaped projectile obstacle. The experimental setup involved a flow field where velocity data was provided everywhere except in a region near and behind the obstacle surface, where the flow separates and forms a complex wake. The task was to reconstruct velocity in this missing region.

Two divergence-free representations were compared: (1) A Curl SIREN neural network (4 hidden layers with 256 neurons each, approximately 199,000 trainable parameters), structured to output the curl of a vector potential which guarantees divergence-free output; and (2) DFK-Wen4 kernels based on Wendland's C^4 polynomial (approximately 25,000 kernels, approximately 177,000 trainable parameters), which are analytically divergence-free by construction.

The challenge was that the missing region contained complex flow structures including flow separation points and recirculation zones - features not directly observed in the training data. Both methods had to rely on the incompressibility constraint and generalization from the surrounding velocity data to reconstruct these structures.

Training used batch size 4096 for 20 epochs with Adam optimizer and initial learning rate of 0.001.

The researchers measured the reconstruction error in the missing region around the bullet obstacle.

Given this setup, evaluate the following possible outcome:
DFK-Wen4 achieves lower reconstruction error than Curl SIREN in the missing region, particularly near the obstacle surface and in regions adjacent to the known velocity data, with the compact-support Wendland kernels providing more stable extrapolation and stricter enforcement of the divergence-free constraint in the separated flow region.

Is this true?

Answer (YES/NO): YES